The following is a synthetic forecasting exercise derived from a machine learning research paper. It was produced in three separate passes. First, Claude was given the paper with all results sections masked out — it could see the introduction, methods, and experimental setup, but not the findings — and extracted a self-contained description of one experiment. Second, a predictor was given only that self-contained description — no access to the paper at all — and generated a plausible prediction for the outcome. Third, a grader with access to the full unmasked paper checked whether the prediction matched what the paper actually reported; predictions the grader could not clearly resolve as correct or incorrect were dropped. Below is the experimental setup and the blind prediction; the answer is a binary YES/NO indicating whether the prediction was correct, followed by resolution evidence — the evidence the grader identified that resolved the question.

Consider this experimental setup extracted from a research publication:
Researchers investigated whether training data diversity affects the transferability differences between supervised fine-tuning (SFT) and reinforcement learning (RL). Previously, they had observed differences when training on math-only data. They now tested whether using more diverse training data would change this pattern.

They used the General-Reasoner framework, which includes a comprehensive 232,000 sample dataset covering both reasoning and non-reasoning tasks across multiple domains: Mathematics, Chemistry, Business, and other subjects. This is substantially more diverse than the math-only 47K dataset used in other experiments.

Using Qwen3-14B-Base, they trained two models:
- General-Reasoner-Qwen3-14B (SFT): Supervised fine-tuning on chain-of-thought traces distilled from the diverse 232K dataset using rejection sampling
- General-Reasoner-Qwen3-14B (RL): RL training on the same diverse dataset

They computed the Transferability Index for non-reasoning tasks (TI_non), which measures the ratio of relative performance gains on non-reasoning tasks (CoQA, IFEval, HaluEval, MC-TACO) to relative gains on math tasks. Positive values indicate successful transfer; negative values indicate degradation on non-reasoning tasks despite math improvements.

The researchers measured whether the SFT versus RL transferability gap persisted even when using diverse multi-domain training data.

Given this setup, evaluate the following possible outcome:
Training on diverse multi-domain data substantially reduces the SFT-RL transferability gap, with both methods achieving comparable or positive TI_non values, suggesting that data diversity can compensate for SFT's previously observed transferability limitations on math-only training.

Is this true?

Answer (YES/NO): NO